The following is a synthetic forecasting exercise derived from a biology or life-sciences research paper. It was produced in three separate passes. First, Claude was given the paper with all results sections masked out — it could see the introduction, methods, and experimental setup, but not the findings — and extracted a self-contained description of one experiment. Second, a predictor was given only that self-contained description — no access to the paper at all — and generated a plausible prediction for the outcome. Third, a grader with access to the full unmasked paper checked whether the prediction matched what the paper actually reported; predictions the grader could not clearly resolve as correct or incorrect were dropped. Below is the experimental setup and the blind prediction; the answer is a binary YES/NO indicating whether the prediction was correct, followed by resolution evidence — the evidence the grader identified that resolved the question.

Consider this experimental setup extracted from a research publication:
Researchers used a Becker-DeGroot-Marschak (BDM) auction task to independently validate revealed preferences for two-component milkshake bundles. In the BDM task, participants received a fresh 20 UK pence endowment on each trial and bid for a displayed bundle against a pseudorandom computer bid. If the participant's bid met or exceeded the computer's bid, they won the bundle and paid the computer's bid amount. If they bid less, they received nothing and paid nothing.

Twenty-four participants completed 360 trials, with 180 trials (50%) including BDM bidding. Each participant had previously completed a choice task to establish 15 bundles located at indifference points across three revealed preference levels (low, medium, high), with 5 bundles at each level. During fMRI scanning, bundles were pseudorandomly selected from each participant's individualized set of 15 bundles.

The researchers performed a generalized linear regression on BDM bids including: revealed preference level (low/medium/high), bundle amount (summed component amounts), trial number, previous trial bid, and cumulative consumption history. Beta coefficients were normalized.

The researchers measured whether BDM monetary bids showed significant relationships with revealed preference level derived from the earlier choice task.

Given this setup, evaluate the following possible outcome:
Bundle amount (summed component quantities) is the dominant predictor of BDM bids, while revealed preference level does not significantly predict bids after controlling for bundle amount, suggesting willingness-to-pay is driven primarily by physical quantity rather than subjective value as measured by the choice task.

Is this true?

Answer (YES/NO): NO